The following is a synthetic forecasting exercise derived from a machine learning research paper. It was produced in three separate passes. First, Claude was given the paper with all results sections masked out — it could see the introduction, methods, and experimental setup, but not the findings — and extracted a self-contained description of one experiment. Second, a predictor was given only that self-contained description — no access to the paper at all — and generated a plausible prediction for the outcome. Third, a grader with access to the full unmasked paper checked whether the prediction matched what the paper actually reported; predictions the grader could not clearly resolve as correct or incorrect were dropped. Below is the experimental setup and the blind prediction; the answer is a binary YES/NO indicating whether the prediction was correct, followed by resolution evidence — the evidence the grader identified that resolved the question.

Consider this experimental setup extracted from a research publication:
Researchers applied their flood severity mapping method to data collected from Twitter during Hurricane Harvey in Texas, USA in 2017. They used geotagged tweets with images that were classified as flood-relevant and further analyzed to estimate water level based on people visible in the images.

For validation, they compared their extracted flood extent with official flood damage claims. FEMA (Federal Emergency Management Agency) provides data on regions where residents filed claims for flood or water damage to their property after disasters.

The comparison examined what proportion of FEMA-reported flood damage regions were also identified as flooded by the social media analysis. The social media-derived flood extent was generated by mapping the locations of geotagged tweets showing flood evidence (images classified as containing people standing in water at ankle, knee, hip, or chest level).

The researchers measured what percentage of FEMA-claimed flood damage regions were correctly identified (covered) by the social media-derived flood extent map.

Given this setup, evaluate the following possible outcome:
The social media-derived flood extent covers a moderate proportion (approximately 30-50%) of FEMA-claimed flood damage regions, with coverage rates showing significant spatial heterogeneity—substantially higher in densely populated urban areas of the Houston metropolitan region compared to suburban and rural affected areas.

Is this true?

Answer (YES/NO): NO